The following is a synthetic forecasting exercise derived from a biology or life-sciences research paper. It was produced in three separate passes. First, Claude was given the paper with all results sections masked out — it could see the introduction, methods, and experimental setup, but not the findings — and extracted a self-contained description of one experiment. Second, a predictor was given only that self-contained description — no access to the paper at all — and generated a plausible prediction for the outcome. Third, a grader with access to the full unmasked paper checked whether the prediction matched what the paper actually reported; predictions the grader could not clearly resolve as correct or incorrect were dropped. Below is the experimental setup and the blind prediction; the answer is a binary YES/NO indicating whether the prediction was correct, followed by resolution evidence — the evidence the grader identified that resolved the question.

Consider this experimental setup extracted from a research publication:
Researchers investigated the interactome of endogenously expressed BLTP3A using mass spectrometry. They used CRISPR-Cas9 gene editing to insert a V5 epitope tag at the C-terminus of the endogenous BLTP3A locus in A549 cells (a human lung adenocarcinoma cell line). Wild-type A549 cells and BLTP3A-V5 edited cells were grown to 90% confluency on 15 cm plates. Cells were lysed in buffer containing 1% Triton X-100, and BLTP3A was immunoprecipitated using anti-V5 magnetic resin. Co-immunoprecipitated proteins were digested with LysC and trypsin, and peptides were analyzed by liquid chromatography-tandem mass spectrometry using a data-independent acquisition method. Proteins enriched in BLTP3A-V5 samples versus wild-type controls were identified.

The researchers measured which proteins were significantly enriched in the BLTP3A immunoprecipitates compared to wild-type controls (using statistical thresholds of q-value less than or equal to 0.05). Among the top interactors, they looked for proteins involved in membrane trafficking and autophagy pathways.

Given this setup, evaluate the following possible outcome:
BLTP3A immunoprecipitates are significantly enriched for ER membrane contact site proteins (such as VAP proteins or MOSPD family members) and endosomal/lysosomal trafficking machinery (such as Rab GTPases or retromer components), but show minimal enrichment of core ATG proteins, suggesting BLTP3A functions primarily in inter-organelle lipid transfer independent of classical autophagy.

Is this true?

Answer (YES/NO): NO